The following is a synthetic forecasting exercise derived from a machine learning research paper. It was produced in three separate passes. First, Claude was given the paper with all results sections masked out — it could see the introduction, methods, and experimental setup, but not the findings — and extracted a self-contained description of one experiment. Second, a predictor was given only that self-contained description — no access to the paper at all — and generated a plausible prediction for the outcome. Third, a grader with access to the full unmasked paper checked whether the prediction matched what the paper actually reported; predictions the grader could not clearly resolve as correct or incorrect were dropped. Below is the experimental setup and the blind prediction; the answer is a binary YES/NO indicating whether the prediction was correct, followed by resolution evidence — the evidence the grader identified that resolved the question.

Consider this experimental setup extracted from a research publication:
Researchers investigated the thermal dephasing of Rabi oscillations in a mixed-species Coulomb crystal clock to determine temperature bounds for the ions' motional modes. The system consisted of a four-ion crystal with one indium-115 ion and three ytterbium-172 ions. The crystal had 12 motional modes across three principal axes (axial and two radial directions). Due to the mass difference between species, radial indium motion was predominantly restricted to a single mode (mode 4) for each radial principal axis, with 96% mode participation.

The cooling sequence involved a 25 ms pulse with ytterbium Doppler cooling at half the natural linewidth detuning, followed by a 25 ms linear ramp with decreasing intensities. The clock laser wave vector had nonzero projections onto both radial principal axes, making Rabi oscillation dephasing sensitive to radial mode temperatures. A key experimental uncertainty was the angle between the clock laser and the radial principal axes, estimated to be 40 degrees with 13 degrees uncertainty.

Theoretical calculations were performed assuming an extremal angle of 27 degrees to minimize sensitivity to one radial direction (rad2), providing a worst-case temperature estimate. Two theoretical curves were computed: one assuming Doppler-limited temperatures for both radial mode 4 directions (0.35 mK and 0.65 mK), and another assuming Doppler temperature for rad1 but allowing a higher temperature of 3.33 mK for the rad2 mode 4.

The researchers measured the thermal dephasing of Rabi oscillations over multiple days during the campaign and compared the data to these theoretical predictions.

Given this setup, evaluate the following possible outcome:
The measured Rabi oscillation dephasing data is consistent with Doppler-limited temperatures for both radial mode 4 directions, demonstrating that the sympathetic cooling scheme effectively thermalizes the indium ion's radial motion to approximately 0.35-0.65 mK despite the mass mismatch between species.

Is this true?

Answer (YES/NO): NO